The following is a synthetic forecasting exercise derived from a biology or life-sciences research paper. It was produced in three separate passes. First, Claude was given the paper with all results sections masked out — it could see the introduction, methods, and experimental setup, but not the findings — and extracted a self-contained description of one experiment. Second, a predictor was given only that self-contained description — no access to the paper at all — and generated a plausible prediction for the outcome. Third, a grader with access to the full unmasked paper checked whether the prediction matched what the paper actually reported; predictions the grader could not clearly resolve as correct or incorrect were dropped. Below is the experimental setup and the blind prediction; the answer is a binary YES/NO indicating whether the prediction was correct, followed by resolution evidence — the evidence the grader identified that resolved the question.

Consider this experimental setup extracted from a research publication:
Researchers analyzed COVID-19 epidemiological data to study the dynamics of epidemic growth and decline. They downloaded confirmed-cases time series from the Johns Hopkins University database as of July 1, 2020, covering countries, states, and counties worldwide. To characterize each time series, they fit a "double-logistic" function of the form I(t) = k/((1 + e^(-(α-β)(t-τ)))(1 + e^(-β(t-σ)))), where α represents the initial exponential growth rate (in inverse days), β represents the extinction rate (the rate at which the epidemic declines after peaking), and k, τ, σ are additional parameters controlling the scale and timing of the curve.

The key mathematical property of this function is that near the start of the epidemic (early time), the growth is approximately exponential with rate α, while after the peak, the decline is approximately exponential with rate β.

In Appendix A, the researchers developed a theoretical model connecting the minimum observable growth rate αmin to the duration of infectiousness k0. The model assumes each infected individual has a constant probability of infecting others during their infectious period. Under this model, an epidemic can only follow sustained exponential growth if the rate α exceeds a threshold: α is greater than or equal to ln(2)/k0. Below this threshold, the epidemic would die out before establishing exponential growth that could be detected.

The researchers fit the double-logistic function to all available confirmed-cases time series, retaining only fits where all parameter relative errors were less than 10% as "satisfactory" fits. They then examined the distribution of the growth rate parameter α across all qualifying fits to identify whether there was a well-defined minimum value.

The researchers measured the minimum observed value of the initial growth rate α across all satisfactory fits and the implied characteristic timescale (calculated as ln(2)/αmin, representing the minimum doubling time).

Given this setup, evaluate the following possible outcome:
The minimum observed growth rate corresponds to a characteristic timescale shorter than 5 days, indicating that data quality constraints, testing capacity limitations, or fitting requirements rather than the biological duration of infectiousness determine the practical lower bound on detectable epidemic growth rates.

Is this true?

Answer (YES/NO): NO